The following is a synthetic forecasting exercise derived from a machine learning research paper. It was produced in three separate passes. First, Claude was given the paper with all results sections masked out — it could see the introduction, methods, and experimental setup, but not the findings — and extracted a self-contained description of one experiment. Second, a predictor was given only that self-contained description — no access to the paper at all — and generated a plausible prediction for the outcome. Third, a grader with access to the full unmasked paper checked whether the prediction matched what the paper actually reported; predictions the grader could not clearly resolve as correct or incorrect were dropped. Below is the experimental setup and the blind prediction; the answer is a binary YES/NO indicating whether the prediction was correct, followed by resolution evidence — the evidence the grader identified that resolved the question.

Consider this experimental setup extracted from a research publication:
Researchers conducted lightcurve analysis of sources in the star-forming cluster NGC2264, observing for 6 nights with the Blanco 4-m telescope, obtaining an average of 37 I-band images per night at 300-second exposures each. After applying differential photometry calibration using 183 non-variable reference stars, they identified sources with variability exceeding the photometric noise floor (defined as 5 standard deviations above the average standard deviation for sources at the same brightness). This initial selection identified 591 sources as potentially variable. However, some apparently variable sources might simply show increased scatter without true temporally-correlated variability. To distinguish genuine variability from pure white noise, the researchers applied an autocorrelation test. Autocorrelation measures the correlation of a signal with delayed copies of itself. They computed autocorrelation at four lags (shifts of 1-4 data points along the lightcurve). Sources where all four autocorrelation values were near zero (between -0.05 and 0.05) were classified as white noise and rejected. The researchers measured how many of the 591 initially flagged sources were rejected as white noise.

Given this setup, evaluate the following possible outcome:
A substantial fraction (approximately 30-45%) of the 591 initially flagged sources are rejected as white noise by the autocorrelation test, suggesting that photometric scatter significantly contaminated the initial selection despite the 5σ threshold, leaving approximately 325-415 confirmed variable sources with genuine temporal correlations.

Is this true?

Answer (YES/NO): NO